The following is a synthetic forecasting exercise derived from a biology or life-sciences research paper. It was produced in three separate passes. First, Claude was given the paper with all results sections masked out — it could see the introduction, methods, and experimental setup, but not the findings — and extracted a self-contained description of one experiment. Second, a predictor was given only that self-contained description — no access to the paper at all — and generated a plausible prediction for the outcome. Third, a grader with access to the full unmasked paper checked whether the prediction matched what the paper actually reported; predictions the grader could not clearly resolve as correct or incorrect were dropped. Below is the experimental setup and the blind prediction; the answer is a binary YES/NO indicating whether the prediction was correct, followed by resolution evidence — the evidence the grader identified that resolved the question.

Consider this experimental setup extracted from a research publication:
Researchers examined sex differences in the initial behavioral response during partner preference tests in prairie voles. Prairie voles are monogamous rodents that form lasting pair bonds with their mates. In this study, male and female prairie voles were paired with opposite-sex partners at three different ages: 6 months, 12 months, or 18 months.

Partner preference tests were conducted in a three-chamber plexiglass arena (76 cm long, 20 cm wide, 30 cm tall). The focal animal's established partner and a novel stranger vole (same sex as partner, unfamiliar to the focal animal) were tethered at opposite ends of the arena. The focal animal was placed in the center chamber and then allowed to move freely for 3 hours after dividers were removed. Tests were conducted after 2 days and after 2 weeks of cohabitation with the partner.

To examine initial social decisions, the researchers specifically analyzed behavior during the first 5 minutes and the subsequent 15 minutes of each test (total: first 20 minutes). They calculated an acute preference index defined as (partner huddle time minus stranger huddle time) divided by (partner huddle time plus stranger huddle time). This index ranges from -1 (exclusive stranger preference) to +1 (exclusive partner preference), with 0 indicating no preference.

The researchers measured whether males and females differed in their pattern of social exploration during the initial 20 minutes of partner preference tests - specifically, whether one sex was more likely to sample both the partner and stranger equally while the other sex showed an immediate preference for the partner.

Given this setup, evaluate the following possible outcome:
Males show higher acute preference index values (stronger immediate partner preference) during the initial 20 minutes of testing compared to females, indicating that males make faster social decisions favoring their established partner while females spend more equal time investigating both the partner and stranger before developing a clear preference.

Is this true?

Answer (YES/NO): NO